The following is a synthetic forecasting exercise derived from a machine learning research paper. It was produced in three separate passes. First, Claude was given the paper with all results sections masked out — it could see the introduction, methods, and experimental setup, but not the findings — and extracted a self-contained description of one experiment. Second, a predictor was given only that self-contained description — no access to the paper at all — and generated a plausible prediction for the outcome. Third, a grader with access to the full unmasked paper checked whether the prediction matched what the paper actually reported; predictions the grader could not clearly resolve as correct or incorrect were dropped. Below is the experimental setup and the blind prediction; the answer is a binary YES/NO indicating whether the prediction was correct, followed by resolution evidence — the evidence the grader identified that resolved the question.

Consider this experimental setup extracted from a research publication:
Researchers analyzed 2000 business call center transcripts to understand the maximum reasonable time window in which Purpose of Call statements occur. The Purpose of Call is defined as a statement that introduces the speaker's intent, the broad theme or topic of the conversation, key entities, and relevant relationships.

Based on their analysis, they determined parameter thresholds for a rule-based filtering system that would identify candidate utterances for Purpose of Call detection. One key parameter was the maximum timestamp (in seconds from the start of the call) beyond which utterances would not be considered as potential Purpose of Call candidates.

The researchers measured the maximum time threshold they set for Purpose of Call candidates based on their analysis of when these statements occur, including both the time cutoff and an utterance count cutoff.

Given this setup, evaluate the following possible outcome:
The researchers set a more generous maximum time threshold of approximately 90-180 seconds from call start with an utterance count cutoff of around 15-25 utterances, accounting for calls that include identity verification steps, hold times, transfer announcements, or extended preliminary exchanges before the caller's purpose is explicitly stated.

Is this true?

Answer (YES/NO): NO